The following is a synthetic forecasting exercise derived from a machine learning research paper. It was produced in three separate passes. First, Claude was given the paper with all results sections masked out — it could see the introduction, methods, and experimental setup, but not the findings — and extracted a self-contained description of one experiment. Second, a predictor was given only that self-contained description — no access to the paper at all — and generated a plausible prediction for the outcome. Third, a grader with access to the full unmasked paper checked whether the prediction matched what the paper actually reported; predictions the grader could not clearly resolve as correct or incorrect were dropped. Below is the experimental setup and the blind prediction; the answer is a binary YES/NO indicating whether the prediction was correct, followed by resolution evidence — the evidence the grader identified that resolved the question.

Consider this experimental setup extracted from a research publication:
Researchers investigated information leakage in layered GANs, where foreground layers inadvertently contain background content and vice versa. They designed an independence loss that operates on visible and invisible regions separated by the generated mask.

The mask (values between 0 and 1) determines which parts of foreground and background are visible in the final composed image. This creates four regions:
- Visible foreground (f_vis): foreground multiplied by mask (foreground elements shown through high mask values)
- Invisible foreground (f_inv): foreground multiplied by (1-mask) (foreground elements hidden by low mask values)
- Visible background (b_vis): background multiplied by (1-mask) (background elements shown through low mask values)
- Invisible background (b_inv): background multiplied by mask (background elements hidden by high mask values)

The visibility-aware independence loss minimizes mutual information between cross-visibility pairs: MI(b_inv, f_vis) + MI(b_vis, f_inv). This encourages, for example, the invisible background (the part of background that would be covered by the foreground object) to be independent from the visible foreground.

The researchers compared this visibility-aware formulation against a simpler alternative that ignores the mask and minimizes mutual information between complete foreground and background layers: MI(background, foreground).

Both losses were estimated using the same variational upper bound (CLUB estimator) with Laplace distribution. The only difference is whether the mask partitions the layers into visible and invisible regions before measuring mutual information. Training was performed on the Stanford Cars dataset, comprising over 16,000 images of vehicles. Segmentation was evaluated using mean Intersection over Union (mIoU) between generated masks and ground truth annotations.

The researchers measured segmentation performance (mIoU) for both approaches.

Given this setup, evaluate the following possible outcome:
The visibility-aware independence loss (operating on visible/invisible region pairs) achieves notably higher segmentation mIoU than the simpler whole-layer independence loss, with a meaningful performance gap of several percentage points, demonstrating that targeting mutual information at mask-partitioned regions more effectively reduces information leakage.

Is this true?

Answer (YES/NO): NO